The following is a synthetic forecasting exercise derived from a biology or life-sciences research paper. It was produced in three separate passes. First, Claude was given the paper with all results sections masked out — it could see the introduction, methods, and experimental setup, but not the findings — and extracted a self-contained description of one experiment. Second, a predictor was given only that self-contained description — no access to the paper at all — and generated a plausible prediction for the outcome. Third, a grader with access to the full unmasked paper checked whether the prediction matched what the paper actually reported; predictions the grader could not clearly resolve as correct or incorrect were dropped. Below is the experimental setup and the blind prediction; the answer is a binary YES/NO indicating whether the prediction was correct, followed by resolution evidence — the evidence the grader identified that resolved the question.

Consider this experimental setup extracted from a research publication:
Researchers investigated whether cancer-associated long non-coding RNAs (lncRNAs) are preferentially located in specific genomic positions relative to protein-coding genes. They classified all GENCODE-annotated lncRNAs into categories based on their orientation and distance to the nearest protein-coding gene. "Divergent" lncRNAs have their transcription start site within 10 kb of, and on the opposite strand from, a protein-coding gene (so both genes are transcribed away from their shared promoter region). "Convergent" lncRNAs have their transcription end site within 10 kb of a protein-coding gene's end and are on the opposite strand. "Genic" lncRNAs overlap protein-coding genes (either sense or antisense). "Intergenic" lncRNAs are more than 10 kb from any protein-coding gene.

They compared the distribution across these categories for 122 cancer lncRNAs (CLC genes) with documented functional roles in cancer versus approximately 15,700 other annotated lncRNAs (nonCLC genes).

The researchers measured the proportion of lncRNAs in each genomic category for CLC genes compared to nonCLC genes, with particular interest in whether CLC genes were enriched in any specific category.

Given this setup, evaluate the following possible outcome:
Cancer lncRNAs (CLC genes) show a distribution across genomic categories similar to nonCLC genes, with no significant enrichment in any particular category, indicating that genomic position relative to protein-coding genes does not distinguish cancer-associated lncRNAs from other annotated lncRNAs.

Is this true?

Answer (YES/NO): NO